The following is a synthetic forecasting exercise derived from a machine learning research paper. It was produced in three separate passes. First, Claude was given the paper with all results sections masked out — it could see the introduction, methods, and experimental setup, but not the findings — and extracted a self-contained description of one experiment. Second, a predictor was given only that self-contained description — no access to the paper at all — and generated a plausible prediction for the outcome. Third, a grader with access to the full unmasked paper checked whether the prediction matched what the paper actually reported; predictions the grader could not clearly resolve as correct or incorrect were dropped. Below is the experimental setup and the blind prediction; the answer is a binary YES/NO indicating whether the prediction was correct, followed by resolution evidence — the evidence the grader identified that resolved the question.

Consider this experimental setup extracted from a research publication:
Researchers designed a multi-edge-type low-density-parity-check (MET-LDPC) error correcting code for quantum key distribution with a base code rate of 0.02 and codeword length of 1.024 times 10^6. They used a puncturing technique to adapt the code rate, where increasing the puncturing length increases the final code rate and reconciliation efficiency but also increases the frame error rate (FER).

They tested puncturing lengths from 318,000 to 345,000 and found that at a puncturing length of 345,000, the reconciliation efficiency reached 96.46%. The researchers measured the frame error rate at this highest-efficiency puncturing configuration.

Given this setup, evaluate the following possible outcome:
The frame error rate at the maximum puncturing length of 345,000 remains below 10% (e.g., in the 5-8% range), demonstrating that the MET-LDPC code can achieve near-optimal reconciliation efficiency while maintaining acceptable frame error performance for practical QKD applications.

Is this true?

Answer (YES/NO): NO